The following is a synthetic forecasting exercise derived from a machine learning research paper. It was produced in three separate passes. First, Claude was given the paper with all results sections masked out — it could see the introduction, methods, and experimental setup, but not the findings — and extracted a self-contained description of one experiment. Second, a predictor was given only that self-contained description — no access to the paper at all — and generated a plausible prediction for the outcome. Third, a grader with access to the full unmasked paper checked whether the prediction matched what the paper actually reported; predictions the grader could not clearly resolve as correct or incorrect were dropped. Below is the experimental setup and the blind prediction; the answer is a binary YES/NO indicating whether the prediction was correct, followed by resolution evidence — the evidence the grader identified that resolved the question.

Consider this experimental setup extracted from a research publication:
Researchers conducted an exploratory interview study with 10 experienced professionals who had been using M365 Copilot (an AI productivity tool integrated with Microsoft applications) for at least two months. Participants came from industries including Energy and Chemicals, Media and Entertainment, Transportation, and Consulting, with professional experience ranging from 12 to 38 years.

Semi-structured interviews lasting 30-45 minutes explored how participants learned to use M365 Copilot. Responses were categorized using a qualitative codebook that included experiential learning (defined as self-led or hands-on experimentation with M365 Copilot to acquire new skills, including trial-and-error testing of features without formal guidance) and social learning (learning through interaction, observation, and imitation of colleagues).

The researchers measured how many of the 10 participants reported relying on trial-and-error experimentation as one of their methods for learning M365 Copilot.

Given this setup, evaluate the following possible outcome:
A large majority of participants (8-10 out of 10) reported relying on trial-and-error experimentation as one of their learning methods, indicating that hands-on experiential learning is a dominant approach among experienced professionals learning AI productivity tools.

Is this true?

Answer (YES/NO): YES